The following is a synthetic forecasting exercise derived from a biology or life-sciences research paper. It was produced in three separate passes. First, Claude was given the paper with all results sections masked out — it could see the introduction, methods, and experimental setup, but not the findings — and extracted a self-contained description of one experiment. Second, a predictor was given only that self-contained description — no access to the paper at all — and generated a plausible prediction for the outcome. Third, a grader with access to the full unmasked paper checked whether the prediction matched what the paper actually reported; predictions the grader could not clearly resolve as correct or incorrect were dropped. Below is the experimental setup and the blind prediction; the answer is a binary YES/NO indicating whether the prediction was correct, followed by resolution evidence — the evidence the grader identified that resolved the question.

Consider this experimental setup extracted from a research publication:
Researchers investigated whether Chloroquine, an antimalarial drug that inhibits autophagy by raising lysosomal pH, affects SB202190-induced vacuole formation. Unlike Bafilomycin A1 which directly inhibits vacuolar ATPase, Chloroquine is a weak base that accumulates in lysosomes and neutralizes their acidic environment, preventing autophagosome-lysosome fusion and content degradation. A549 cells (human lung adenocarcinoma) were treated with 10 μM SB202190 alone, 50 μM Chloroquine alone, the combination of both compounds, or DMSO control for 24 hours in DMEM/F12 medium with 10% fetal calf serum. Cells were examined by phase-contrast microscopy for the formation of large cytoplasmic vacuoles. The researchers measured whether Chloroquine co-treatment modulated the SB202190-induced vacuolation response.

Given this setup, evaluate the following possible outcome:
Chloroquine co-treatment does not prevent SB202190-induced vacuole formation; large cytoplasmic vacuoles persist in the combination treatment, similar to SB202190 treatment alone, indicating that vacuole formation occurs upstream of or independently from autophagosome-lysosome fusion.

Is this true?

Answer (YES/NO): NO